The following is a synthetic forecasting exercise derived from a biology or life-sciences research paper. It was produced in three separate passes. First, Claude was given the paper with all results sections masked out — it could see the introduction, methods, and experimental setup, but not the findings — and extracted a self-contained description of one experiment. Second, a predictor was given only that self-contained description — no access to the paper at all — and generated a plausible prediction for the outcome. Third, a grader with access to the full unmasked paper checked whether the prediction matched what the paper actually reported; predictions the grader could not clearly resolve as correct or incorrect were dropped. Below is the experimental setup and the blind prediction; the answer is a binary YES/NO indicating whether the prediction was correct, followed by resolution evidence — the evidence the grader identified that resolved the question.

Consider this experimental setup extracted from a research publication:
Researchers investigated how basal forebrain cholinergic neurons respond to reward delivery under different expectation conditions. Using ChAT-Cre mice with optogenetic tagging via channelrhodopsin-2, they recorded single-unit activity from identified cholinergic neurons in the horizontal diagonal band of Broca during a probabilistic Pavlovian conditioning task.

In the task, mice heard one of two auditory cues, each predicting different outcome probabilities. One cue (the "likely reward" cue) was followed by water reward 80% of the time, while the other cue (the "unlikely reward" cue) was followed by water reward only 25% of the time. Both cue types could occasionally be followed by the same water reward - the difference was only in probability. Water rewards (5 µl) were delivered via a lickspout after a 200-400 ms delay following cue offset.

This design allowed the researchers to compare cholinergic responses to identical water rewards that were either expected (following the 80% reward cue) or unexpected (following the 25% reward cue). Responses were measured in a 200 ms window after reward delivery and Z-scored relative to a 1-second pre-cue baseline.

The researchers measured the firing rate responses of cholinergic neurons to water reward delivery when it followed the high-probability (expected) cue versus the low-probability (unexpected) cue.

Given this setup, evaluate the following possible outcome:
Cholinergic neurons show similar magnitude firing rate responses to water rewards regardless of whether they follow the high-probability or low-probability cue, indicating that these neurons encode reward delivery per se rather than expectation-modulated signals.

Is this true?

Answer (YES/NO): NO